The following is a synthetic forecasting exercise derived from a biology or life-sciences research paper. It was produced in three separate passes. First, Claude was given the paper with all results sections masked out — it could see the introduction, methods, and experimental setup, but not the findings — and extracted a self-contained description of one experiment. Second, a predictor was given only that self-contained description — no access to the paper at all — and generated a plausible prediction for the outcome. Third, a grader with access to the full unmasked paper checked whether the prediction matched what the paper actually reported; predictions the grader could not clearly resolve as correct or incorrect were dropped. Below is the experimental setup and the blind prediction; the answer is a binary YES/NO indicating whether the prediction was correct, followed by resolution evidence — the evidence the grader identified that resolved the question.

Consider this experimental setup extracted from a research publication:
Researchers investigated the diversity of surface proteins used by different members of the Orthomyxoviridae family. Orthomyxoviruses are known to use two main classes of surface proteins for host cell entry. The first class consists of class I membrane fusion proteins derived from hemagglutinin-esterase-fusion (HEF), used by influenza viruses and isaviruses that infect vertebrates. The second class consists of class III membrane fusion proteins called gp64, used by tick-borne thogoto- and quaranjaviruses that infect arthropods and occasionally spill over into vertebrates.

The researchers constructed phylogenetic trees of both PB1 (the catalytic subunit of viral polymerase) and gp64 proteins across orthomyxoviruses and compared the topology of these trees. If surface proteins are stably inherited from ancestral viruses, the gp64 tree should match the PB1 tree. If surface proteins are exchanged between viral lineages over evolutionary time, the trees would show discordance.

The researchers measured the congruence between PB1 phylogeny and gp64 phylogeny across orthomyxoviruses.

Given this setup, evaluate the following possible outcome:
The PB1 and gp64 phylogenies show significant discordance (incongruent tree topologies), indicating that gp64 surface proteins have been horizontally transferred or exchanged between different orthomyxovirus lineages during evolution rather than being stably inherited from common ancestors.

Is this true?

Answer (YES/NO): YES